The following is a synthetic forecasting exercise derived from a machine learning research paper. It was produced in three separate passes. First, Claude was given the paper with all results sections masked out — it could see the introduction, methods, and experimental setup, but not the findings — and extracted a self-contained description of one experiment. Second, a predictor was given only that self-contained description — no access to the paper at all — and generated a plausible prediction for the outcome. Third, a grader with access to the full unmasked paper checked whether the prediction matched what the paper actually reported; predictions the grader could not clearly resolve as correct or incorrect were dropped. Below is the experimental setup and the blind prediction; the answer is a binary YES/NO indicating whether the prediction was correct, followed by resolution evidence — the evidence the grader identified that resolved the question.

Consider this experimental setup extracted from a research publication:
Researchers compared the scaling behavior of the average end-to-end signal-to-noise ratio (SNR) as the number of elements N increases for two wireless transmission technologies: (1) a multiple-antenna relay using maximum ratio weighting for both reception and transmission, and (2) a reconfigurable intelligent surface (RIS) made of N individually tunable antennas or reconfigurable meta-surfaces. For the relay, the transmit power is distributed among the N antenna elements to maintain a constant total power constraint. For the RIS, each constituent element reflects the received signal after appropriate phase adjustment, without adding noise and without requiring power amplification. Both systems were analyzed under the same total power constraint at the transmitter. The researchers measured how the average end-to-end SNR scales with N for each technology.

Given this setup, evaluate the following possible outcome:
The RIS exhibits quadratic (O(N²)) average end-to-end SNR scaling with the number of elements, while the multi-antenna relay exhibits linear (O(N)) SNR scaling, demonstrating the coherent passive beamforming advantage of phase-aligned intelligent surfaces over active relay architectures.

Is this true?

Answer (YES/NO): YES